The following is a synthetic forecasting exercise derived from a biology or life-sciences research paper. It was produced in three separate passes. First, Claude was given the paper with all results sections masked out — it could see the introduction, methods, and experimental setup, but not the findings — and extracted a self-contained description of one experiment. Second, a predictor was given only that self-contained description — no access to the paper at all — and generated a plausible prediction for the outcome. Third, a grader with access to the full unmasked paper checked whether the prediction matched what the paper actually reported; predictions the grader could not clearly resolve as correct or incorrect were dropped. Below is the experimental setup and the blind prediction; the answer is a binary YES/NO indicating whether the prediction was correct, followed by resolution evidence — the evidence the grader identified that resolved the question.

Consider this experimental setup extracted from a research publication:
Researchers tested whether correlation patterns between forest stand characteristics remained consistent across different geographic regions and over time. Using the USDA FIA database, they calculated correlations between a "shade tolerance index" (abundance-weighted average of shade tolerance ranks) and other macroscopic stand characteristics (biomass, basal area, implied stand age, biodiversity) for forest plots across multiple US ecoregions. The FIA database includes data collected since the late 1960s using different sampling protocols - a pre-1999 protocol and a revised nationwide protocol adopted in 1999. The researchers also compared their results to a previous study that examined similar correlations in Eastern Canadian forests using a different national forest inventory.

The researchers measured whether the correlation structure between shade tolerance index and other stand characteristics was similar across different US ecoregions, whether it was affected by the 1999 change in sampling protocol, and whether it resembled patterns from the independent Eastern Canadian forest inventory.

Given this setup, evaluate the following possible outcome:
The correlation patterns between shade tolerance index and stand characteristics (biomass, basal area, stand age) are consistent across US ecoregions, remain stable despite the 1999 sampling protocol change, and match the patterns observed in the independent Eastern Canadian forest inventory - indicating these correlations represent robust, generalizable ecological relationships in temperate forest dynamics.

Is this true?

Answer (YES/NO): YES